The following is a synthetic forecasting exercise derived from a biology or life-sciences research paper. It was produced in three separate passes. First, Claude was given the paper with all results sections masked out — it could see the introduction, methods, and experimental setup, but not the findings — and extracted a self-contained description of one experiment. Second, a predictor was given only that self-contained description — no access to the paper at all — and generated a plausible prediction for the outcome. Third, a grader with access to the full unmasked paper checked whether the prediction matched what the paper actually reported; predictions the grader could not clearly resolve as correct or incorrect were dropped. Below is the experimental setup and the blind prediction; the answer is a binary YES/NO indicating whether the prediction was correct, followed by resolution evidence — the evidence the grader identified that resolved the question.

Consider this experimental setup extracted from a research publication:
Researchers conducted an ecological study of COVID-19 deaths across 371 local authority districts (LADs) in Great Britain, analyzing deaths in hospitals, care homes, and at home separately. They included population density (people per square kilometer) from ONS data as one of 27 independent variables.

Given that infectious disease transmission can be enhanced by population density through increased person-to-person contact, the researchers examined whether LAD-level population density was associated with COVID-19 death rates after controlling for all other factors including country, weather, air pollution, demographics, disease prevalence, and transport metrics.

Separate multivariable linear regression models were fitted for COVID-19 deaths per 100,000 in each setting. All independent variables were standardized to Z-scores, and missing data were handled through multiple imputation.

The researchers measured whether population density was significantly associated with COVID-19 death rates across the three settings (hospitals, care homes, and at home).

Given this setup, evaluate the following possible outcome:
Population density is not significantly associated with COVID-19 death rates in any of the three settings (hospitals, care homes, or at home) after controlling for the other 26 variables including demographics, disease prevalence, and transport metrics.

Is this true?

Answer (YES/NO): YES